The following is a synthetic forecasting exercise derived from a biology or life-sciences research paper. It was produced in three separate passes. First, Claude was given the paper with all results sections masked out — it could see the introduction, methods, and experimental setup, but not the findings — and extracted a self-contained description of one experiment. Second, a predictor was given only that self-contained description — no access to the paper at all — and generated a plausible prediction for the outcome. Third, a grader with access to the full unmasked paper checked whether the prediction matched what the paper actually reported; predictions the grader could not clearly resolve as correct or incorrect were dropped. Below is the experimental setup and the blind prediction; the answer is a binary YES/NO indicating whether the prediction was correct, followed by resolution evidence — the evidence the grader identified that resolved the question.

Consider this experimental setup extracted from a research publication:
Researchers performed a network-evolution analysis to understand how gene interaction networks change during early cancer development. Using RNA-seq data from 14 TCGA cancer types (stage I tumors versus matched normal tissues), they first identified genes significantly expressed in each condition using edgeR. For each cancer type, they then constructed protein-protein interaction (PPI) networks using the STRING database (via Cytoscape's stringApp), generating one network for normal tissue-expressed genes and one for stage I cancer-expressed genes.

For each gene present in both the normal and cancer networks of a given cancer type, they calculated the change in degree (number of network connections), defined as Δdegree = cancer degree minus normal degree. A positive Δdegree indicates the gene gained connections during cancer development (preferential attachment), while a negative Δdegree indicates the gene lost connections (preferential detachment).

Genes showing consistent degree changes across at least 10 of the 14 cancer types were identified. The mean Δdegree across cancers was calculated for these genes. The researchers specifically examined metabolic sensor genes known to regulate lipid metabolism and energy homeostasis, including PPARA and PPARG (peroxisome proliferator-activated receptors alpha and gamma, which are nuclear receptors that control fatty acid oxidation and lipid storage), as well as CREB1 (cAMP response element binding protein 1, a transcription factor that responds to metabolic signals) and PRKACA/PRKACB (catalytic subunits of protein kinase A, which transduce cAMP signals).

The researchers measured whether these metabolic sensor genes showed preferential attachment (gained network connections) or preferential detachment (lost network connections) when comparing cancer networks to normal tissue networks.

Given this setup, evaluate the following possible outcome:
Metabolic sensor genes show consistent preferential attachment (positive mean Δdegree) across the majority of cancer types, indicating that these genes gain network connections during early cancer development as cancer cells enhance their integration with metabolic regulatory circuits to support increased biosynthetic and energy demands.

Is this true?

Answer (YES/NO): NO